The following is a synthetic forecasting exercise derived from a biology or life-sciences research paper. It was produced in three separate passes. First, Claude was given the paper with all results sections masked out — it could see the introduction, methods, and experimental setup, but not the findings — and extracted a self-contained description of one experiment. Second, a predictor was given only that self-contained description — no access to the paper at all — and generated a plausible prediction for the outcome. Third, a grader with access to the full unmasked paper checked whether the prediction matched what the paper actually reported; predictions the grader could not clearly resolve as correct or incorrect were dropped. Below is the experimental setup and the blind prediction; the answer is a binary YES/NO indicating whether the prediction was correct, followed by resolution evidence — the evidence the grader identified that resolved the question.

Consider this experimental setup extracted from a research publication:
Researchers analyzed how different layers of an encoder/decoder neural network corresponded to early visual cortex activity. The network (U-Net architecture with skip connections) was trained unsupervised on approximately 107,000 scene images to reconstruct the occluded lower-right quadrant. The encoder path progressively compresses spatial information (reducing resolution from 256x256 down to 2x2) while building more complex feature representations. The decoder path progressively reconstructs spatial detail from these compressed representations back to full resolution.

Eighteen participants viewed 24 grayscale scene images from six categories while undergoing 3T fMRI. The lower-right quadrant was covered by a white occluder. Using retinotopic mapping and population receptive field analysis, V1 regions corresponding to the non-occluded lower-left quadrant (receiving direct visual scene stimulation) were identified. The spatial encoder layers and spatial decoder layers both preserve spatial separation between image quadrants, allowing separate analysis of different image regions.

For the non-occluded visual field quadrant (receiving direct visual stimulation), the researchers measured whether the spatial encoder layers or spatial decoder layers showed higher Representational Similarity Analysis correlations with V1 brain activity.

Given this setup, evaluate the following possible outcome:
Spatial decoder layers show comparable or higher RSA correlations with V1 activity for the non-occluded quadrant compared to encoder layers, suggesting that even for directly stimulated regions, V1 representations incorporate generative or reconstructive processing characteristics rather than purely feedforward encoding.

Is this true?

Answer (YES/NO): YES